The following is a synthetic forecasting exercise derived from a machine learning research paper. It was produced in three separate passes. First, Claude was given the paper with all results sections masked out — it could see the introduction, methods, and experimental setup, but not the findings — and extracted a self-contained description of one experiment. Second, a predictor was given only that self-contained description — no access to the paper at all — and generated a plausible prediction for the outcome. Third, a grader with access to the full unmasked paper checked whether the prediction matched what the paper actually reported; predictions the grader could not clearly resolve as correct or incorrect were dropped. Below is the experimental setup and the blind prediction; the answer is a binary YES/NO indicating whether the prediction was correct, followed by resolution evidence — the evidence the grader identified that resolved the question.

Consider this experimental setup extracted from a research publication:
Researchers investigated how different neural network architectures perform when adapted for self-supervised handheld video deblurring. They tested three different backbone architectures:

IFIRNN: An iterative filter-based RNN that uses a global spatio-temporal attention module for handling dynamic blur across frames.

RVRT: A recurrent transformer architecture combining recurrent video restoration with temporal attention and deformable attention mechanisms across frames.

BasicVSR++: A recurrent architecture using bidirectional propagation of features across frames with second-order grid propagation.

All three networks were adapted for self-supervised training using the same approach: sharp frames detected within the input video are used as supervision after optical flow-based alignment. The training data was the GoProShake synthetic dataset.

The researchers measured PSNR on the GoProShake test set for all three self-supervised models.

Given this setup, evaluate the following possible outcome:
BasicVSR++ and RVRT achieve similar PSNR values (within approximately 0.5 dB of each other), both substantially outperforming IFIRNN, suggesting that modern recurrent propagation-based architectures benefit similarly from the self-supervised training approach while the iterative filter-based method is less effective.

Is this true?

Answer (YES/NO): NO